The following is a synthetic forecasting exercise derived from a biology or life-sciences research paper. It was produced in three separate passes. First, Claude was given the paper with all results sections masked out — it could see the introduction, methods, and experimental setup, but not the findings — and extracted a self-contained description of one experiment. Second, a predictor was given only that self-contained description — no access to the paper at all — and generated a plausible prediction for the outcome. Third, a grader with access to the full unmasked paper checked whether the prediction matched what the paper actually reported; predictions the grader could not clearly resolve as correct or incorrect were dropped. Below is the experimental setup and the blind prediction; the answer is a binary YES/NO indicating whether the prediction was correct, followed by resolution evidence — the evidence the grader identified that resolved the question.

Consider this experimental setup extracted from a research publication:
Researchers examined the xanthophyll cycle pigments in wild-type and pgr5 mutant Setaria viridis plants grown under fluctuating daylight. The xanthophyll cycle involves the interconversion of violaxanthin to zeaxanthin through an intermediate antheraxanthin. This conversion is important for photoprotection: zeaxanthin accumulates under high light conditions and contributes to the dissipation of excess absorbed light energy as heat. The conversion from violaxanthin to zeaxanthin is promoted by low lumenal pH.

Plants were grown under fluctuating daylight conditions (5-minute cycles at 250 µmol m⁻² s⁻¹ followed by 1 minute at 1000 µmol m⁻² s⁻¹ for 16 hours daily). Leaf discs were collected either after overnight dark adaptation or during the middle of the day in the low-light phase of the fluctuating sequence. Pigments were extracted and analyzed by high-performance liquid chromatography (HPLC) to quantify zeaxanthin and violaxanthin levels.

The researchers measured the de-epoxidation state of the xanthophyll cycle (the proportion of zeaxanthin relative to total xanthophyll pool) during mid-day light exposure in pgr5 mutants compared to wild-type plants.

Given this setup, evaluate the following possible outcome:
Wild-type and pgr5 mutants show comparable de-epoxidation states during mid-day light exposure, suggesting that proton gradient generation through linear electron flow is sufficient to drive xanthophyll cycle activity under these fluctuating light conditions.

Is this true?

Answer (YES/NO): NO